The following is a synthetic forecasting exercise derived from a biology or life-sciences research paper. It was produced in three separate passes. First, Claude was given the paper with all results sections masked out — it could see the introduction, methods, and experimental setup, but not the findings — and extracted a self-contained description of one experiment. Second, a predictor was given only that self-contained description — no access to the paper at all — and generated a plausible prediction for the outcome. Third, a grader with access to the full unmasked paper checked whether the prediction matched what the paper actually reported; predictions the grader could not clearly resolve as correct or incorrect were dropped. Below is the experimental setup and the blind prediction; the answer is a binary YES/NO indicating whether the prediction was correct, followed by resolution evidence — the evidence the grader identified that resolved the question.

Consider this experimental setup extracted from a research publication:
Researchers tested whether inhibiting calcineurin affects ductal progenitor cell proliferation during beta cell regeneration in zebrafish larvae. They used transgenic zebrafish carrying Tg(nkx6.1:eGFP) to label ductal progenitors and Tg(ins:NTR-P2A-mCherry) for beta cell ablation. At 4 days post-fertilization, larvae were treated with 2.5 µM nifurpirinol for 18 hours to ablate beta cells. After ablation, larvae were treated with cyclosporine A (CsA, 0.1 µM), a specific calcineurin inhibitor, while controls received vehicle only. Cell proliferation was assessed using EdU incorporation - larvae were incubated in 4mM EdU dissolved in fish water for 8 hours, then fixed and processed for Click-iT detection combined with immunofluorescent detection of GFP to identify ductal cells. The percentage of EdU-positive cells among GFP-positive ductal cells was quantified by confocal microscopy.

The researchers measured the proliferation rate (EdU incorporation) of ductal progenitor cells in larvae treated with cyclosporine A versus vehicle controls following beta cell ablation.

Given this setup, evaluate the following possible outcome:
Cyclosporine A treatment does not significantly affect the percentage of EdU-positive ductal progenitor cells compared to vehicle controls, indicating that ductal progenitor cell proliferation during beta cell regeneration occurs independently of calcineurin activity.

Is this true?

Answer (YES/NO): NO